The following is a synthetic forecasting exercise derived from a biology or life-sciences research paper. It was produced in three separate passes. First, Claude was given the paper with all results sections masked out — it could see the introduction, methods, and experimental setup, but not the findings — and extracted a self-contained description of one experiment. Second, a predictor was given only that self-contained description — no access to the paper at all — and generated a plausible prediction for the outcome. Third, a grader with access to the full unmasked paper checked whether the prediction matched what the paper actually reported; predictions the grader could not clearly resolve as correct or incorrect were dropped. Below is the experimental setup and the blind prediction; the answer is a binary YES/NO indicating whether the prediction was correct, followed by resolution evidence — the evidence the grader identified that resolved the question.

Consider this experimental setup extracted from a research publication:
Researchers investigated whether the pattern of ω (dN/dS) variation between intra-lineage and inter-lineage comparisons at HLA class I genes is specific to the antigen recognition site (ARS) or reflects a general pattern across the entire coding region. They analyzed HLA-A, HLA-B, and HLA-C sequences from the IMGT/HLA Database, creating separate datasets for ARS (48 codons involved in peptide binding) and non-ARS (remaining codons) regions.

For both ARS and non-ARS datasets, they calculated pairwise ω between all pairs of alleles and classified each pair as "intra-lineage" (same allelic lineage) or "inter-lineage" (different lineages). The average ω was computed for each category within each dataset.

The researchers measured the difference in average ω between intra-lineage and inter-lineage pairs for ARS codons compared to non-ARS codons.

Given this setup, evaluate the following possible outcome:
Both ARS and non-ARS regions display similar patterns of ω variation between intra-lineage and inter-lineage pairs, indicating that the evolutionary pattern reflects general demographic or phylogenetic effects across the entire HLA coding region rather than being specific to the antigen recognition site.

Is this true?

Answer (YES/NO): NO